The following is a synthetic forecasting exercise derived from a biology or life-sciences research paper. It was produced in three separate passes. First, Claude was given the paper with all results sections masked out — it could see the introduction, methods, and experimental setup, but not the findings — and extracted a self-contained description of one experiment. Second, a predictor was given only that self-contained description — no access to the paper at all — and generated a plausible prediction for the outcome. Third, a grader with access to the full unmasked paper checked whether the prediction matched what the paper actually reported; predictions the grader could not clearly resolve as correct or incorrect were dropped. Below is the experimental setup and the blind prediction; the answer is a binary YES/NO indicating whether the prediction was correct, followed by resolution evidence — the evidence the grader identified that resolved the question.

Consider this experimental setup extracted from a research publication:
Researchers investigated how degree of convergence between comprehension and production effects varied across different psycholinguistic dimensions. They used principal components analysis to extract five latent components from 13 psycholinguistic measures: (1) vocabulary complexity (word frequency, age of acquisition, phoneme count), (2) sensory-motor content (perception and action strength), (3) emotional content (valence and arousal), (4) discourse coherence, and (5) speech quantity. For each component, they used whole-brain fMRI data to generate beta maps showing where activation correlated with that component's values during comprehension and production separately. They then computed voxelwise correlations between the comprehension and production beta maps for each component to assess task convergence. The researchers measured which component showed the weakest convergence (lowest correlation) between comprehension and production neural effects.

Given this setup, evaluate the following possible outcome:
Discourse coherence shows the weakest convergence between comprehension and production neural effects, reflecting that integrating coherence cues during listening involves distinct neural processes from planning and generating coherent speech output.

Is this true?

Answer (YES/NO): NO